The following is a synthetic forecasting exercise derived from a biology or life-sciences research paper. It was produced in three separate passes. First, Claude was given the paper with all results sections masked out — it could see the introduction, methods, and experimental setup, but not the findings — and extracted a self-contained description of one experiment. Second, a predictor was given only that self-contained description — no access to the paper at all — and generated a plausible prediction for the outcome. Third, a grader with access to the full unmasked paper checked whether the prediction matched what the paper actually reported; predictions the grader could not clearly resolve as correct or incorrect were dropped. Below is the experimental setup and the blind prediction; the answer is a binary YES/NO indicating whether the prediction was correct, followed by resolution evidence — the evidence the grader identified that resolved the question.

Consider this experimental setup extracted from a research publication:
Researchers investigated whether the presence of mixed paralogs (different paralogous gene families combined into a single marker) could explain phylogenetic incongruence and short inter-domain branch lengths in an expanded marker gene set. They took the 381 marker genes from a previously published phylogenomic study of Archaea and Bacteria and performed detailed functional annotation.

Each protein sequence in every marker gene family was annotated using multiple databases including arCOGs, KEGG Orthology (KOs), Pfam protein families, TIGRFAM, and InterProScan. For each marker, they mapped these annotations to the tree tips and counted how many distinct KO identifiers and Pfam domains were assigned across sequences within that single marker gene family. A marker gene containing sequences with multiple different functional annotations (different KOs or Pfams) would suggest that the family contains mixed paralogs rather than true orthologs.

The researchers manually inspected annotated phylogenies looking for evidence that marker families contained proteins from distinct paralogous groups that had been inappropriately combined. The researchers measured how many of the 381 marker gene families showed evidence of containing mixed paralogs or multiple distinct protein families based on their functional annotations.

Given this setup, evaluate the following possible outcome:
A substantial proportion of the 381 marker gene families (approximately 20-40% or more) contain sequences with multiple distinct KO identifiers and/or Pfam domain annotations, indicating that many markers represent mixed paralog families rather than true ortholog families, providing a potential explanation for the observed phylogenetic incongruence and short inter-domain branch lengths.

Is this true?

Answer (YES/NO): YES